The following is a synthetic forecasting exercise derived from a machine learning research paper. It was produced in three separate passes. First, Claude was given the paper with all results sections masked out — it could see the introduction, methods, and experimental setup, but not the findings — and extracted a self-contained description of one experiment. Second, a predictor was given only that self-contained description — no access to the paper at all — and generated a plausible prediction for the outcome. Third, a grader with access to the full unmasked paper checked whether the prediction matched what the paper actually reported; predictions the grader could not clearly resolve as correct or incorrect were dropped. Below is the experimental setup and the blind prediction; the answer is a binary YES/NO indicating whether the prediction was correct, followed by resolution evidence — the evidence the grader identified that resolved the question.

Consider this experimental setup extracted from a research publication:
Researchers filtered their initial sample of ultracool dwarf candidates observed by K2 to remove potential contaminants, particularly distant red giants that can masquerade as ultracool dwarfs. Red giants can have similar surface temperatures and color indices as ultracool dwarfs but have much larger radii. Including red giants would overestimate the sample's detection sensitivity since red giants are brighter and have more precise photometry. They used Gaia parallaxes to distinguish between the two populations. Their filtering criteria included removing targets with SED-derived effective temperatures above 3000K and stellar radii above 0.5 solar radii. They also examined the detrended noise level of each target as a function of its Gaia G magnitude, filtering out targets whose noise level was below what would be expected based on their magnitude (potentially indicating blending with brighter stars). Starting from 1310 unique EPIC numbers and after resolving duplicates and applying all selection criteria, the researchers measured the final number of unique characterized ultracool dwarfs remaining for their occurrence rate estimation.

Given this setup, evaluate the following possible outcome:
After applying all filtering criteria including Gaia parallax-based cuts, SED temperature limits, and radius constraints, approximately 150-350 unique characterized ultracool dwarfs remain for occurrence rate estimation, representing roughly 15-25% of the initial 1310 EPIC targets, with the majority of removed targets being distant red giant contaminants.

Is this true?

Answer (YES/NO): NO